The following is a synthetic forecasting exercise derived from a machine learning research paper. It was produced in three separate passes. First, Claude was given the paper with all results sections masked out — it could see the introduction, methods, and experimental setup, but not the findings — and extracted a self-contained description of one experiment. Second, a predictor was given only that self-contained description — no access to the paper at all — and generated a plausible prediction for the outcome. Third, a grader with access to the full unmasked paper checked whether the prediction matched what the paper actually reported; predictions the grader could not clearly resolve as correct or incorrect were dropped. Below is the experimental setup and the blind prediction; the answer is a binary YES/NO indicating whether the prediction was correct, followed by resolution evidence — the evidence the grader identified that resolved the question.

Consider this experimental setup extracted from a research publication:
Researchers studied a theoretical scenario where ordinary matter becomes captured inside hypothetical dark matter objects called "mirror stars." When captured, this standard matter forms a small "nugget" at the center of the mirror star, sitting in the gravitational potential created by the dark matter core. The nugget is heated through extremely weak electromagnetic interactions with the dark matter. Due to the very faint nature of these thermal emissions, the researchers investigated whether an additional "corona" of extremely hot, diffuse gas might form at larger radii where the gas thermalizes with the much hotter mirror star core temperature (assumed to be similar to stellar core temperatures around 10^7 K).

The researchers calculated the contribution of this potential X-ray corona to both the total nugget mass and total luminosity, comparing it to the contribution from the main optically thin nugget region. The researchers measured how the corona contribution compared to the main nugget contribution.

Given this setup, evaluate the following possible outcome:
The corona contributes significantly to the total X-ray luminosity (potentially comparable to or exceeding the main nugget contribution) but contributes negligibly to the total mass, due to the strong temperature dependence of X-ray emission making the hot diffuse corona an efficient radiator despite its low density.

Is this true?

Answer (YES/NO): NO